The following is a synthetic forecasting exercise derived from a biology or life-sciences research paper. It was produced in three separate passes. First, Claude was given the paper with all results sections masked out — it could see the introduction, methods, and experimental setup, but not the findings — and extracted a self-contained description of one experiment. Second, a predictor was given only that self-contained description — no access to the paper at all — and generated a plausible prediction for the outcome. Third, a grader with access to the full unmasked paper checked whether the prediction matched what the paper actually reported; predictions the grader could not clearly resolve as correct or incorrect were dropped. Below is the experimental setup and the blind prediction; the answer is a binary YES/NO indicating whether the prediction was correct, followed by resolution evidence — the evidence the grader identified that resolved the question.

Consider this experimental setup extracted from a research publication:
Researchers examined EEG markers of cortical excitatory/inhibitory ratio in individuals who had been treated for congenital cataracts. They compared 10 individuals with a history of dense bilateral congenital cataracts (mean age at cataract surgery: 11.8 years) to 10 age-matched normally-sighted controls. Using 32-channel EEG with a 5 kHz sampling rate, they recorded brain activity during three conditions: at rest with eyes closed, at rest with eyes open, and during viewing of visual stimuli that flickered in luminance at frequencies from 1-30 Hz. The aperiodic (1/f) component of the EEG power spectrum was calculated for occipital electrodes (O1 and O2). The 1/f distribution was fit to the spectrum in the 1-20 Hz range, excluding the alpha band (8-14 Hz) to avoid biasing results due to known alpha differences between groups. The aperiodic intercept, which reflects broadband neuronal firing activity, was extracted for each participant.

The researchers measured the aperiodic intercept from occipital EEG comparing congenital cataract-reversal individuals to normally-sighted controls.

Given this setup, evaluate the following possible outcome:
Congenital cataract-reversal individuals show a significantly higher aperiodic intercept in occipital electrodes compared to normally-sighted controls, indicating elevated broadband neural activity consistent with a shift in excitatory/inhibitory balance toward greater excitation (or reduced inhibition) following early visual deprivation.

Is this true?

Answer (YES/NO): YES